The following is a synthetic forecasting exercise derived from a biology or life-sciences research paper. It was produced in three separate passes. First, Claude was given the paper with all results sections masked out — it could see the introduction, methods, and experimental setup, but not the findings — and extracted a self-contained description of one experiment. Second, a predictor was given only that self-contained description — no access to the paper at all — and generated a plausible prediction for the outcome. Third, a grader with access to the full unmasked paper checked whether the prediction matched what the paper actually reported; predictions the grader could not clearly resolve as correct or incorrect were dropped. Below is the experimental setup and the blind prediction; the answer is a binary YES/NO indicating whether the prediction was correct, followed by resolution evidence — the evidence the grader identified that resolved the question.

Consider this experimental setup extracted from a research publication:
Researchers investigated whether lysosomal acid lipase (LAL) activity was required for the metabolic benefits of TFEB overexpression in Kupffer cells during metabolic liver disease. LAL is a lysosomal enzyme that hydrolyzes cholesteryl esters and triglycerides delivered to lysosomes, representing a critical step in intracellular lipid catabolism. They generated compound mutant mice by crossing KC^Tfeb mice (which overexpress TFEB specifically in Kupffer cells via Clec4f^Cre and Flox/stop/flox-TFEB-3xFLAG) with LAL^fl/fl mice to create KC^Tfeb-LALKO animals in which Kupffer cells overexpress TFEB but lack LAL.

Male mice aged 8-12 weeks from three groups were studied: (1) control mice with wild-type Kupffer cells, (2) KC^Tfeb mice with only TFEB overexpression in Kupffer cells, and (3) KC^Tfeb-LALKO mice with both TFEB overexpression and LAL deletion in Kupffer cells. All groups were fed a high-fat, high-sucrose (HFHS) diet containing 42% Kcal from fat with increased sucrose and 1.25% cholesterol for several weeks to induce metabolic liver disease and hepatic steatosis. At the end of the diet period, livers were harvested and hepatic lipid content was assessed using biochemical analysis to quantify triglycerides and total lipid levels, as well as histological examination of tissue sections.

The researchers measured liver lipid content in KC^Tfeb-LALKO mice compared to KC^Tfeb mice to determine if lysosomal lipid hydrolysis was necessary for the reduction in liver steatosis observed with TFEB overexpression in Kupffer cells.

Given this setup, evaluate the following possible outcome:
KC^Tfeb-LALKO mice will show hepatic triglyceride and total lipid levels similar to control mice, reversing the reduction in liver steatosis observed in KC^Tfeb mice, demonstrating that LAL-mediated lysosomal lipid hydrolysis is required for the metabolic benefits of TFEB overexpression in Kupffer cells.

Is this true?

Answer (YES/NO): YES